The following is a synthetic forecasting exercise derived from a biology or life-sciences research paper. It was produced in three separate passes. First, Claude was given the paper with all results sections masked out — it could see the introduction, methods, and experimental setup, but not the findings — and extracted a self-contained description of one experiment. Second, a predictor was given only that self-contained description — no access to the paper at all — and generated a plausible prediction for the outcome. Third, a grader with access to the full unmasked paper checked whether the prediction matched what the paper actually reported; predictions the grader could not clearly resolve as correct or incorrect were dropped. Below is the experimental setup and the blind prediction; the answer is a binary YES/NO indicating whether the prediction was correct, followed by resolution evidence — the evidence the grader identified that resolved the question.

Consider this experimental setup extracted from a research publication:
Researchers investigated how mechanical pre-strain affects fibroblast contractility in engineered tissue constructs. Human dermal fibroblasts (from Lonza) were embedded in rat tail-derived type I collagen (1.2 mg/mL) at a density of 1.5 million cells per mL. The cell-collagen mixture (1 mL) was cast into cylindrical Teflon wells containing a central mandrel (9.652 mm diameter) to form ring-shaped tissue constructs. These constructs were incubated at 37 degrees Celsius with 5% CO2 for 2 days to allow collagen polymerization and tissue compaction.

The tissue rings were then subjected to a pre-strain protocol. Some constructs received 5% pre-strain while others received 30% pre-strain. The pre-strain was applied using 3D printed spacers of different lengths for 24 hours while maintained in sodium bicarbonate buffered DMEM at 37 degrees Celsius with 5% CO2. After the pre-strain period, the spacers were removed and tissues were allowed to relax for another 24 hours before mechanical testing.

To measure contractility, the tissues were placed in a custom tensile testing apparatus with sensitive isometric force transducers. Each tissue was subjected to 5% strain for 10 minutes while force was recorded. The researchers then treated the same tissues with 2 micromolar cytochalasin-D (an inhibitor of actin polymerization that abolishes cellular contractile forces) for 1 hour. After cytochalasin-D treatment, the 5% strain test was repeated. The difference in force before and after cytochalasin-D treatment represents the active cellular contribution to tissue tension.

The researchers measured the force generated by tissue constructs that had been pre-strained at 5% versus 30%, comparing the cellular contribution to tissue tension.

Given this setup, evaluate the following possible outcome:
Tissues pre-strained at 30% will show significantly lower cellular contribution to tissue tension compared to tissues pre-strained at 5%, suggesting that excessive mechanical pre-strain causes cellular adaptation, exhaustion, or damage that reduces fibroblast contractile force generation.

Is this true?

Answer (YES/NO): YES